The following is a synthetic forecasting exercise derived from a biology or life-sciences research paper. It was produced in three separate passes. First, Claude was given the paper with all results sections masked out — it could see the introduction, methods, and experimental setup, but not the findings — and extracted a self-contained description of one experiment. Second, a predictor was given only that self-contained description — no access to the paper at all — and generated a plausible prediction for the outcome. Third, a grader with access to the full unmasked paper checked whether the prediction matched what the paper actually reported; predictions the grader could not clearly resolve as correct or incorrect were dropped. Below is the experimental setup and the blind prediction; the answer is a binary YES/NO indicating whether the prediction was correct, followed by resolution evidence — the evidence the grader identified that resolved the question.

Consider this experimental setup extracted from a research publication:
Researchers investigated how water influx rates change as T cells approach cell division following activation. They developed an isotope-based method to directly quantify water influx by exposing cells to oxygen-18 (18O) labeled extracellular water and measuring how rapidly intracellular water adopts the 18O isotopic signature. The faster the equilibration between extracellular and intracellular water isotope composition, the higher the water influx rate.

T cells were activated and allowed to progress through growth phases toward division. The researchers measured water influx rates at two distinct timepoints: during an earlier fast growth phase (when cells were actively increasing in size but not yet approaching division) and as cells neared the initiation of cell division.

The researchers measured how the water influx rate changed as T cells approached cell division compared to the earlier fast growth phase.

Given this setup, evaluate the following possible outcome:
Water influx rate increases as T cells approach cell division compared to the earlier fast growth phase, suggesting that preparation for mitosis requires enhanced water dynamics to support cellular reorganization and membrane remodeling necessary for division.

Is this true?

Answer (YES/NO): YES